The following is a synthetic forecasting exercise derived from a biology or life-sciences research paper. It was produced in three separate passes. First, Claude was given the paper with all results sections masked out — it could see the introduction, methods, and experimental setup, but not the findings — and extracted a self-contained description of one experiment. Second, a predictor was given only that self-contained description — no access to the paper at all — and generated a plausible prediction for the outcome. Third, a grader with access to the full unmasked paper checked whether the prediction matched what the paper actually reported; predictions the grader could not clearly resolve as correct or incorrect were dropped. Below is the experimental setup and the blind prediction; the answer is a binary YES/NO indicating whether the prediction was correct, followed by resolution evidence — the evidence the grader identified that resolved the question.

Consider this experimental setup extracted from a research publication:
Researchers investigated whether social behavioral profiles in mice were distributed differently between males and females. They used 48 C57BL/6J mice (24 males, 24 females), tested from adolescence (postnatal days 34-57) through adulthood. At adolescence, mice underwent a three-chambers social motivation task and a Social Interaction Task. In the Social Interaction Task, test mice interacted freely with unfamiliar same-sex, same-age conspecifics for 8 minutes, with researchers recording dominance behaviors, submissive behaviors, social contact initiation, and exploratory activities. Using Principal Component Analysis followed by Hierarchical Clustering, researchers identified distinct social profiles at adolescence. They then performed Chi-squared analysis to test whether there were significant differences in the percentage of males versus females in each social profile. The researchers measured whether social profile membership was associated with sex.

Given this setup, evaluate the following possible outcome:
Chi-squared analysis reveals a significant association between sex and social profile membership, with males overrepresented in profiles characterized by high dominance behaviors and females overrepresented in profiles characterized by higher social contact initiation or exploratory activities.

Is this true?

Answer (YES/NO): NO